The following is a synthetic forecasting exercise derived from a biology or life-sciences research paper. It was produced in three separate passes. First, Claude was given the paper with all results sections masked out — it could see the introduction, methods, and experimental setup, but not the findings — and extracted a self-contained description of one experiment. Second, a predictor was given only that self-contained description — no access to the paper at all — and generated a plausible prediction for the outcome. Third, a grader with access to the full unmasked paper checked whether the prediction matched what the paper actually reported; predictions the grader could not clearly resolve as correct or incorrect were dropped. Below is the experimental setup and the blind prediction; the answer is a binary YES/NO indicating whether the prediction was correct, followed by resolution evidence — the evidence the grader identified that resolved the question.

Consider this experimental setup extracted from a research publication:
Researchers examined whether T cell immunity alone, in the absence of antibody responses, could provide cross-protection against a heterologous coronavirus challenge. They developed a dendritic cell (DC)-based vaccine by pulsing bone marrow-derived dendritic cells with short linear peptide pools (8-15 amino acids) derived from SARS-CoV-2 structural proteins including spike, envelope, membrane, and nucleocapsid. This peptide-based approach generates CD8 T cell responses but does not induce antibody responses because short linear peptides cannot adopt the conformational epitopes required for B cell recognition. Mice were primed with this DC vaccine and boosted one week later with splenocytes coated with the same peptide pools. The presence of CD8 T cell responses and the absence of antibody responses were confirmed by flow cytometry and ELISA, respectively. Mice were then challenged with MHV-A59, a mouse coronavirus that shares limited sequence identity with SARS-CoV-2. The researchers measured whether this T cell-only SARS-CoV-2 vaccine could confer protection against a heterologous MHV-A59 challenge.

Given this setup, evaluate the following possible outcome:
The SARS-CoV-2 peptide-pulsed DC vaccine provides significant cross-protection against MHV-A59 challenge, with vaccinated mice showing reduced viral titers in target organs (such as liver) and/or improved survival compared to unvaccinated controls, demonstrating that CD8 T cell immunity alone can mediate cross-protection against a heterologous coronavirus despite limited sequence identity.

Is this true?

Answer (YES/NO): YES